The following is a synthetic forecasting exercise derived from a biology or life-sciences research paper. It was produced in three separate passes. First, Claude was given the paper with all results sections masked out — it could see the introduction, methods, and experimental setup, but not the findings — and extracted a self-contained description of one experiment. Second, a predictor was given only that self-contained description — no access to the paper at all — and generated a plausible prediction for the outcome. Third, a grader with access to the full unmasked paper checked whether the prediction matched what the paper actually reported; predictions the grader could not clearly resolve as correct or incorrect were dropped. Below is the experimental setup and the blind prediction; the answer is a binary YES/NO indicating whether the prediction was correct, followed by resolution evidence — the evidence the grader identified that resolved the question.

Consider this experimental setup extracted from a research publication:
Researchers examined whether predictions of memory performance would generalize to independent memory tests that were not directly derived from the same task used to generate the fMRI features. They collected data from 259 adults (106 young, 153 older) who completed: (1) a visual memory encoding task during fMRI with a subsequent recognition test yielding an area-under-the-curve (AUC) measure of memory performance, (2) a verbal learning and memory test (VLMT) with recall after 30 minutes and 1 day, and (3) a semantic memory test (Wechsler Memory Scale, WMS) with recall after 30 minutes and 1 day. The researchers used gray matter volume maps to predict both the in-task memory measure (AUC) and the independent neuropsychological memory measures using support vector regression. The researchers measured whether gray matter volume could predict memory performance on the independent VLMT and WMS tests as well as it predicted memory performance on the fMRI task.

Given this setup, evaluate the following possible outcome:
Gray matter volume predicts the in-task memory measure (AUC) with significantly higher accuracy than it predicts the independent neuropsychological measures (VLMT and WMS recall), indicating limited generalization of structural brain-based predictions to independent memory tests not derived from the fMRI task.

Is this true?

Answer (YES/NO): NO